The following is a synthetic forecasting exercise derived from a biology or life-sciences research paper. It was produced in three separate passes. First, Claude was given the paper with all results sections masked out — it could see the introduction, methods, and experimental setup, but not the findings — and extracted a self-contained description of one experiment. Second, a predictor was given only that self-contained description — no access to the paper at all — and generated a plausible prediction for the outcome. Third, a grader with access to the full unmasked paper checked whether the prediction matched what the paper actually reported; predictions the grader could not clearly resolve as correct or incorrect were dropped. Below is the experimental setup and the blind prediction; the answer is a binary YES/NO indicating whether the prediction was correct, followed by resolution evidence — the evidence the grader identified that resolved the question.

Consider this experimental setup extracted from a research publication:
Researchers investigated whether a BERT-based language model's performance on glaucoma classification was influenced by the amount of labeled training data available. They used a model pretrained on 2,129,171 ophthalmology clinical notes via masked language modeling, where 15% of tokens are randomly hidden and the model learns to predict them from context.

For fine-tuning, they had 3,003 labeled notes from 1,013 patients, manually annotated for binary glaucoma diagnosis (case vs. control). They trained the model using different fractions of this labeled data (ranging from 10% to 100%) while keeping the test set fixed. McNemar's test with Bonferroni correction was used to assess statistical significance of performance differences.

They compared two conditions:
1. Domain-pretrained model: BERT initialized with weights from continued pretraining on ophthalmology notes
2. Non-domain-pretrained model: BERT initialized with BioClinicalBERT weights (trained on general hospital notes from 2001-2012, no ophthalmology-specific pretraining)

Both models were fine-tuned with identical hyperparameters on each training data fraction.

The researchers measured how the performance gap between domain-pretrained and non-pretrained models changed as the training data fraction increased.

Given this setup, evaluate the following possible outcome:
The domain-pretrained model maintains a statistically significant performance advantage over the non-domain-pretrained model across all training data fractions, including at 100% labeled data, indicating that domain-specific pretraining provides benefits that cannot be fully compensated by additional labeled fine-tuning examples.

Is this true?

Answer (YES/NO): NO